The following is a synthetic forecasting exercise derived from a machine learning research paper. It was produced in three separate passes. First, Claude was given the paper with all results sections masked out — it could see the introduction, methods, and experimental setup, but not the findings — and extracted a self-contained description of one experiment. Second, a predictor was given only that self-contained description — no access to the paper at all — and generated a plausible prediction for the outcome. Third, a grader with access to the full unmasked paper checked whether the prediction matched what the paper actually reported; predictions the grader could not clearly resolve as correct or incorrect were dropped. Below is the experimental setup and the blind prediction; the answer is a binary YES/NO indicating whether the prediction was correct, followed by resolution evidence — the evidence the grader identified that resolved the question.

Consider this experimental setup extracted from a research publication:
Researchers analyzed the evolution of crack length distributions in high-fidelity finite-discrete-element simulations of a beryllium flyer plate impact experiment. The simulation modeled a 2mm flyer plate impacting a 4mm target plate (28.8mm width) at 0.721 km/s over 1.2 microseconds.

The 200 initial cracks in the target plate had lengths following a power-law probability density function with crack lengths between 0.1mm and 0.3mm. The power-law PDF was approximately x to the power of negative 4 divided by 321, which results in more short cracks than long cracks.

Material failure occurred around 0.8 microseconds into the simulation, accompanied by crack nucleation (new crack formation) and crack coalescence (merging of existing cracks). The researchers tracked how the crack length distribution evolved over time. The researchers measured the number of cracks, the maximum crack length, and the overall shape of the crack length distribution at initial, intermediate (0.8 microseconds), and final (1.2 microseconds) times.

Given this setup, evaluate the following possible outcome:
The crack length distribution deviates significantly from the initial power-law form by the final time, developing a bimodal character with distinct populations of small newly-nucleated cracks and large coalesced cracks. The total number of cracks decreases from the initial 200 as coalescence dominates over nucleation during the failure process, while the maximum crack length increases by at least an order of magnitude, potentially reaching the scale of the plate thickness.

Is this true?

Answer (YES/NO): NO